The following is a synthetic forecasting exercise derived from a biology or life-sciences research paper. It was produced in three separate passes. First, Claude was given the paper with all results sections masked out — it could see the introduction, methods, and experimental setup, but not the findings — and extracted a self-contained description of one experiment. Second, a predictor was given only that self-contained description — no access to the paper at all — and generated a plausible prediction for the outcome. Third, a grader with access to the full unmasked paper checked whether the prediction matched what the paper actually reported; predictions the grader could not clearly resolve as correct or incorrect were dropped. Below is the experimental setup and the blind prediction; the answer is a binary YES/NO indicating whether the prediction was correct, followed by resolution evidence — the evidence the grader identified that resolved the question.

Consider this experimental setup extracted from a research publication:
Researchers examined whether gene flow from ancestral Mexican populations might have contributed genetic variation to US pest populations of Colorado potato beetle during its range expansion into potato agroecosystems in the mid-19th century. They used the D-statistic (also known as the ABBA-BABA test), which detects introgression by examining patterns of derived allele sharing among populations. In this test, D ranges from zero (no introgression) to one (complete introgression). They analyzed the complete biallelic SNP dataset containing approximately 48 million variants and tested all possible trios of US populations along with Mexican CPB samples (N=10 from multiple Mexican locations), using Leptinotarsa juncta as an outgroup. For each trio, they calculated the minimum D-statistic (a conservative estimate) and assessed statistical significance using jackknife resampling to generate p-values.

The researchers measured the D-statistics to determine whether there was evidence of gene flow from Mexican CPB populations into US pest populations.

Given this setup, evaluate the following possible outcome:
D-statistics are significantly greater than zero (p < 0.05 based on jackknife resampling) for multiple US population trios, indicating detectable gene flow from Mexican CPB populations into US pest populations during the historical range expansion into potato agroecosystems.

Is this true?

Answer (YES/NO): NO